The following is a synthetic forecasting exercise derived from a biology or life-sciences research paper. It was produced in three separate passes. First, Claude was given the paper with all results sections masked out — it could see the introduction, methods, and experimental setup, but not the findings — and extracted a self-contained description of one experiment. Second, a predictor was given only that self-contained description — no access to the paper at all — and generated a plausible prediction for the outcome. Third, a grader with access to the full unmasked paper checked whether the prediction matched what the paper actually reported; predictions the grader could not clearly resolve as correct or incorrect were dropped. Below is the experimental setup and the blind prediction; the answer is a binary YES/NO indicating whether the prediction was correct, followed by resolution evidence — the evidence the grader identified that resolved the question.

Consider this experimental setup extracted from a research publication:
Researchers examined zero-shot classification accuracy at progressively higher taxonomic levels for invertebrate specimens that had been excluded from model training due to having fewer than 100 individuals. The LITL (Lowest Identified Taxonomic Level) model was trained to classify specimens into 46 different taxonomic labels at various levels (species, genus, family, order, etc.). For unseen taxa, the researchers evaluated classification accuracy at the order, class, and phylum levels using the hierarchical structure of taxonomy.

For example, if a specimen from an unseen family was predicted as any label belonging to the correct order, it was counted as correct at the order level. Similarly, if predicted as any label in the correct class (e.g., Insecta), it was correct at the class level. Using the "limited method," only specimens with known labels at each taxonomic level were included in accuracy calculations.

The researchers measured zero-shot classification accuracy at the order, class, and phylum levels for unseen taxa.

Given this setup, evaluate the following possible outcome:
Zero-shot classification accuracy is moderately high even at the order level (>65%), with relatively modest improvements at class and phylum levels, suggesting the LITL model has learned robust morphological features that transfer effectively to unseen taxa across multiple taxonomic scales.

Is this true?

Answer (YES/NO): NO